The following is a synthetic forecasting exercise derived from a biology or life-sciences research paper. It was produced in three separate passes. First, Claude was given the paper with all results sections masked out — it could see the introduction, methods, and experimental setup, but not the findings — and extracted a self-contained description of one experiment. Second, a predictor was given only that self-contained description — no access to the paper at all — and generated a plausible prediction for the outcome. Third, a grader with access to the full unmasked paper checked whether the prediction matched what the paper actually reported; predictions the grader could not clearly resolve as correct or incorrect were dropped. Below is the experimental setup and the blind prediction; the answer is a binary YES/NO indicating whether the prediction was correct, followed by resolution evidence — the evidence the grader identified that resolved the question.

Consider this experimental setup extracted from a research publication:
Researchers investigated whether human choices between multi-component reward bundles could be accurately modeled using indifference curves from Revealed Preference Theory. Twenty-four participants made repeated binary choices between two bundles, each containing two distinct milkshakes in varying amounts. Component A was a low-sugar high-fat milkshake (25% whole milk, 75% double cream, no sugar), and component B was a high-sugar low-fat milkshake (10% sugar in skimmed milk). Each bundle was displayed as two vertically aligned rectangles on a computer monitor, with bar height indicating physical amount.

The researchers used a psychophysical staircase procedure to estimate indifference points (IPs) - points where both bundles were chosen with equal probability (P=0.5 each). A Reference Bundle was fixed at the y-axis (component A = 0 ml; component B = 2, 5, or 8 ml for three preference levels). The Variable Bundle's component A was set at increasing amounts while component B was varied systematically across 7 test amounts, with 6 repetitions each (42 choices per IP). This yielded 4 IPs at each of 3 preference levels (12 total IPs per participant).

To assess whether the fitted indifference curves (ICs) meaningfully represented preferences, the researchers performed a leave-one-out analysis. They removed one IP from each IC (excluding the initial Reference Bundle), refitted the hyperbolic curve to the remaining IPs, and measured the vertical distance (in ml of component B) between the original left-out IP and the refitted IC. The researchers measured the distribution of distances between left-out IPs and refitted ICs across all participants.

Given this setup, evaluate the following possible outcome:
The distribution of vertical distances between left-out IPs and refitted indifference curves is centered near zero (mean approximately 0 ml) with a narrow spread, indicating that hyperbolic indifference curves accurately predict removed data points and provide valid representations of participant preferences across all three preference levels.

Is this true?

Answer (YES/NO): YES